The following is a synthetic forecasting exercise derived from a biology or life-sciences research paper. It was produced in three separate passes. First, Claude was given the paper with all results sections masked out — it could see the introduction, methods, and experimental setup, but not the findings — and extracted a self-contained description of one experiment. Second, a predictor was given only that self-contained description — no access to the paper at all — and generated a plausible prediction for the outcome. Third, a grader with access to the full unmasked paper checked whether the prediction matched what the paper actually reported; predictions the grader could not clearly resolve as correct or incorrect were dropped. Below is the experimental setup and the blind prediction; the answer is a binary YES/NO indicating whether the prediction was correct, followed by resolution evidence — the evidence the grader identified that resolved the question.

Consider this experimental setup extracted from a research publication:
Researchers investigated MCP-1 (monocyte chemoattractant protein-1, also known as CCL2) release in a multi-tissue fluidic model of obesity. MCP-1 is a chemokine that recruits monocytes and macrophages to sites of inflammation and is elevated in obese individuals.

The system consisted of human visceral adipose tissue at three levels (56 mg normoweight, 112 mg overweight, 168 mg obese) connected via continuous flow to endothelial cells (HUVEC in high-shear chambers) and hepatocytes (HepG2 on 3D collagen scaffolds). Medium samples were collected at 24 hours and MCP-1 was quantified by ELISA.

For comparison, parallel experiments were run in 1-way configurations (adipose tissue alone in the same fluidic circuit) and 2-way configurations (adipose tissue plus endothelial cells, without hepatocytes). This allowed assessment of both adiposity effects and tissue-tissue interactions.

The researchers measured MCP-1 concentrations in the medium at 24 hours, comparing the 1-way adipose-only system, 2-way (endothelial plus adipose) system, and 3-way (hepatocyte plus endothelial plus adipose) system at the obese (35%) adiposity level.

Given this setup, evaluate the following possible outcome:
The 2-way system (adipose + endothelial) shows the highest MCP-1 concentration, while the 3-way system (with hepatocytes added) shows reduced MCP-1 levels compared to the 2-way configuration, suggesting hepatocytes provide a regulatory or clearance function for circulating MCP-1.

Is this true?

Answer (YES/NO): NO